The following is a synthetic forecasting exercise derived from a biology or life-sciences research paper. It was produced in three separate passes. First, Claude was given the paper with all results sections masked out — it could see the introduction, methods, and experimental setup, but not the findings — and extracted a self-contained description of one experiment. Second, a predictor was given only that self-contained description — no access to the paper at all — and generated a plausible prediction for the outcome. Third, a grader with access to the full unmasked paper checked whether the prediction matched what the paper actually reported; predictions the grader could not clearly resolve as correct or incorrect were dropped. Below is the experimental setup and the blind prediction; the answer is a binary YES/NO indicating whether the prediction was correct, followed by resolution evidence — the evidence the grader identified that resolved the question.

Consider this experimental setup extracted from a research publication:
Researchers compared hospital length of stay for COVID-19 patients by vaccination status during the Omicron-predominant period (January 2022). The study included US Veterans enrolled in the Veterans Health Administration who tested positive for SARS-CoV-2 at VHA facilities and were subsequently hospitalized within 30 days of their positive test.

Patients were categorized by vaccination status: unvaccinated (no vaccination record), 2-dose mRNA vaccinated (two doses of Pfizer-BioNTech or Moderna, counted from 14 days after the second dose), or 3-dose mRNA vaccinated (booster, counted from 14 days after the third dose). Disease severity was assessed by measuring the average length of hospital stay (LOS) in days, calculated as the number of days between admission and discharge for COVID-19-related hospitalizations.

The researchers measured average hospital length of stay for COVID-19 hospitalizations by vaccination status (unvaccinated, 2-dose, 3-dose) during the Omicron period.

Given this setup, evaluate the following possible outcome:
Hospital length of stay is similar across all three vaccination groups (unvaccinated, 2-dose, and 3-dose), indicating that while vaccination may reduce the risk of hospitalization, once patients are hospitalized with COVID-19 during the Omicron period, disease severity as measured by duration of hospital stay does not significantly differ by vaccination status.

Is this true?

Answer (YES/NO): YES